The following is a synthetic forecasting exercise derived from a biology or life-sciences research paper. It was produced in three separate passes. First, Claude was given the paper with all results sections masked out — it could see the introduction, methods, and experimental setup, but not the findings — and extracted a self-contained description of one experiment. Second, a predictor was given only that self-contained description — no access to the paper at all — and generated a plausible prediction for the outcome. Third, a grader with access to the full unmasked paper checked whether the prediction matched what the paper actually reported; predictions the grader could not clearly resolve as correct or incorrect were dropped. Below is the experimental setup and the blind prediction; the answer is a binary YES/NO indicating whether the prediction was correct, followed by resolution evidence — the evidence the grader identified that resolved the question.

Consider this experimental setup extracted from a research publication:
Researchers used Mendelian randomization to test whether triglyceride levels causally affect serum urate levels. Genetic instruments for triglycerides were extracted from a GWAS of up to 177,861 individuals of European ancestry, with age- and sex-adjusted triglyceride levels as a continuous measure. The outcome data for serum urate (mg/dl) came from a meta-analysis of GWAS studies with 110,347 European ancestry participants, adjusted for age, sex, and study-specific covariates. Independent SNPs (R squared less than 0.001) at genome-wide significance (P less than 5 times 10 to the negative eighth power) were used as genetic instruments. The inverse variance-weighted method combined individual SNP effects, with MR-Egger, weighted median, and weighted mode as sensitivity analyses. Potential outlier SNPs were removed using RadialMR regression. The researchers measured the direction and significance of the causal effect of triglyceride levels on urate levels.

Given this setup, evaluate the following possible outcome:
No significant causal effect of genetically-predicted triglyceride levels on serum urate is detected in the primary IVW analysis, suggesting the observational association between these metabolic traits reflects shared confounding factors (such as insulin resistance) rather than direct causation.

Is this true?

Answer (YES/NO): NO